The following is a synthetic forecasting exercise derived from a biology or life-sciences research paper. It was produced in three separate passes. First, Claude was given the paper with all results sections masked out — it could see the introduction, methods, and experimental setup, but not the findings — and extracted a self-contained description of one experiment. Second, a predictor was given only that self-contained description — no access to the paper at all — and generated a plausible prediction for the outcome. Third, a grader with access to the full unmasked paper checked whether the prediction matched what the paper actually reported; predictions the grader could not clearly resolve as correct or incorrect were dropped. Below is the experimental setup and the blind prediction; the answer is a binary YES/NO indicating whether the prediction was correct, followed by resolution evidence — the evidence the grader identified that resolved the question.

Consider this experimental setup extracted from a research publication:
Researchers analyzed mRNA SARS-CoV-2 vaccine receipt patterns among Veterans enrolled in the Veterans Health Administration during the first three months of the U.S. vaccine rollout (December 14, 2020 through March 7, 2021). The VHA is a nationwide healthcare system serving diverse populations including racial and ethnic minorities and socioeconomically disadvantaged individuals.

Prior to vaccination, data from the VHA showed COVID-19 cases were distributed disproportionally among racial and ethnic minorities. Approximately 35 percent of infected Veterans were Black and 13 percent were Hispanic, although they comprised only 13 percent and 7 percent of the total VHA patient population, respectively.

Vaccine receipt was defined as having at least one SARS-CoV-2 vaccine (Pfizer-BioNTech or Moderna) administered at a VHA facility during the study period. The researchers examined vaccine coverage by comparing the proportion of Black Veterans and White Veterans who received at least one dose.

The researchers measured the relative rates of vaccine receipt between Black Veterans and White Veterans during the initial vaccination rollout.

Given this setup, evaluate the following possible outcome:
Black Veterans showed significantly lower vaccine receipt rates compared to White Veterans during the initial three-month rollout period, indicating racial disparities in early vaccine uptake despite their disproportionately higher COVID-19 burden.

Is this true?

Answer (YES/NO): NO